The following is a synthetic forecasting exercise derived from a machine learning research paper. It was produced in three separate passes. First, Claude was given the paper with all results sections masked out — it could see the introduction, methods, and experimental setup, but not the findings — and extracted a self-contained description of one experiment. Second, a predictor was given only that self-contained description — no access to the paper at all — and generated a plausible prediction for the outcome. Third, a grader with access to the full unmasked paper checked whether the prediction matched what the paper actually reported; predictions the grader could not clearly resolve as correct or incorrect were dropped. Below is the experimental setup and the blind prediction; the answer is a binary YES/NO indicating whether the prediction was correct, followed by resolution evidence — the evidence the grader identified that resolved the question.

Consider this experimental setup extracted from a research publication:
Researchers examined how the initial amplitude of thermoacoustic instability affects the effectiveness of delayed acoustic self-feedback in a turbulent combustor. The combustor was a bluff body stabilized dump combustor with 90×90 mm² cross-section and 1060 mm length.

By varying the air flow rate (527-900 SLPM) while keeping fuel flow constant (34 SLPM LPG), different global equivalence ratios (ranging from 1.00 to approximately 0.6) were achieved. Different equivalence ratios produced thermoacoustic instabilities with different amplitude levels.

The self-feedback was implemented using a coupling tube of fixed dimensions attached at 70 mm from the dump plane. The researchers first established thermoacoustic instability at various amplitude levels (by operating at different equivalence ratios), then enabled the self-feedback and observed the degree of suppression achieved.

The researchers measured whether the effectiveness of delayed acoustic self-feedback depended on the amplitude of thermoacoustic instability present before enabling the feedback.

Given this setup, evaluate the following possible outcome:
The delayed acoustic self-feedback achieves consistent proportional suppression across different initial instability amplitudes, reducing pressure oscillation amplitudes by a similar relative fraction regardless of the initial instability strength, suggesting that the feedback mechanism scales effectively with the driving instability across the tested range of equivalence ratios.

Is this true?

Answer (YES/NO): NO